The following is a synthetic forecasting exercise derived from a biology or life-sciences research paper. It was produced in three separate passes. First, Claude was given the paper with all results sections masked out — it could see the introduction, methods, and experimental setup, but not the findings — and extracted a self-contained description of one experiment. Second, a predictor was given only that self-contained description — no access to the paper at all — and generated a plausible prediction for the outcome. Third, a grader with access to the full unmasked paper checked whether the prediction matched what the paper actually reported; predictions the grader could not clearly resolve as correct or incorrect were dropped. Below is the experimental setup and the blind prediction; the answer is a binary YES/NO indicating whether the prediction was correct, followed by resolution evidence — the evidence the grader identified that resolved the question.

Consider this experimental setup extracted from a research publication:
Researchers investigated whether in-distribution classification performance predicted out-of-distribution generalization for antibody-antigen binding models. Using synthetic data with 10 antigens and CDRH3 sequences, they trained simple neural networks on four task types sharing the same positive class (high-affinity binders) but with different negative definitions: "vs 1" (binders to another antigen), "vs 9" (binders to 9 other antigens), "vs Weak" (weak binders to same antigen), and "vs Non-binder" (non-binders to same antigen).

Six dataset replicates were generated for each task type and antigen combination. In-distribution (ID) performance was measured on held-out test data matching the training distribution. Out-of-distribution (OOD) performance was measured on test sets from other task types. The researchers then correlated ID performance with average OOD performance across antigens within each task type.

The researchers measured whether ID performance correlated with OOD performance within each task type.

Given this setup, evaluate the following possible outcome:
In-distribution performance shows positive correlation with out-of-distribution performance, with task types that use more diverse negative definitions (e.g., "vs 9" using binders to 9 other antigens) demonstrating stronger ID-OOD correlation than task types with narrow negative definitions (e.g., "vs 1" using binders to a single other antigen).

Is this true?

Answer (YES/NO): NO